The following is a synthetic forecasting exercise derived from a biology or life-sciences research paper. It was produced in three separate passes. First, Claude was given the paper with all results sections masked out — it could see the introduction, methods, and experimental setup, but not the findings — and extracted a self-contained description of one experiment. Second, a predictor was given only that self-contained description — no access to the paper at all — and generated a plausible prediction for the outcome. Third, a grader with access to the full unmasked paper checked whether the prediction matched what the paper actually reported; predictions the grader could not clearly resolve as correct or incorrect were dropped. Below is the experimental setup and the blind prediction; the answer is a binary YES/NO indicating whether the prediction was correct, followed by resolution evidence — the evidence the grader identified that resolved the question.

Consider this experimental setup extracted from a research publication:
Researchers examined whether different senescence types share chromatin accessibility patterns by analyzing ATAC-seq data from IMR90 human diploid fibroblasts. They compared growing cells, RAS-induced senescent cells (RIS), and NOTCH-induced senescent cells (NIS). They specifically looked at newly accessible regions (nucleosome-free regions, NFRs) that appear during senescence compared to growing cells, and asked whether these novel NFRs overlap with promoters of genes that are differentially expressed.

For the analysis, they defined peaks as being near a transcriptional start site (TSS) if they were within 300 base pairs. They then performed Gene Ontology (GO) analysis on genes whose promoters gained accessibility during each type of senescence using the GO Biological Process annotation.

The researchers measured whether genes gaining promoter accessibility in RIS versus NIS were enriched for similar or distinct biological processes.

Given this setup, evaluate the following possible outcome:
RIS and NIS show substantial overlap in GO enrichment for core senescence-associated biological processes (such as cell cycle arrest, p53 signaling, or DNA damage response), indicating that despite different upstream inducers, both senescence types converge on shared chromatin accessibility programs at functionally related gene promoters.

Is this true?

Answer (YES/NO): NO